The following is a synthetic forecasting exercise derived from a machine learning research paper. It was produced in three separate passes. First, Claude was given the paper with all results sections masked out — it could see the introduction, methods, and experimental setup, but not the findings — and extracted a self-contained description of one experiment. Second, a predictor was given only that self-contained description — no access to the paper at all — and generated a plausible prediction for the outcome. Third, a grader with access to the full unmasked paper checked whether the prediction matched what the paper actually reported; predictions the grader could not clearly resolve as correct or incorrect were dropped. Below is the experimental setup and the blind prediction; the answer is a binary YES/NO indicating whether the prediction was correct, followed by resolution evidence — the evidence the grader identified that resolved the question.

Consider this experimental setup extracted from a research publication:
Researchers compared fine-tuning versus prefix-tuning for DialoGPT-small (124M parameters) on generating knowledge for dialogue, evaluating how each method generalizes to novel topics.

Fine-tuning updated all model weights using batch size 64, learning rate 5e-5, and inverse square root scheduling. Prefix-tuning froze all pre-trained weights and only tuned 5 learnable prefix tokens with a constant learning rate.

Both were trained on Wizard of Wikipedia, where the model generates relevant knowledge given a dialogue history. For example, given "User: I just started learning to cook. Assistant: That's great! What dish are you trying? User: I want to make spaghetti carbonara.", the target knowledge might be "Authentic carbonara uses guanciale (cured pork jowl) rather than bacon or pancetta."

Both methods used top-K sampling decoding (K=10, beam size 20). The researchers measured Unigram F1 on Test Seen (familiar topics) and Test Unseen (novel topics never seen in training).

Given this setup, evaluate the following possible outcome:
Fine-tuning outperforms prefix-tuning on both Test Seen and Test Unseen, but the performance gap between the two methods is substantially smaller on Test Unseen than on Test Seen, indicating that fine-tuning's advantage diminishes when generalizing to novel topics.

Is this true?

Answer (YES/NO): NO